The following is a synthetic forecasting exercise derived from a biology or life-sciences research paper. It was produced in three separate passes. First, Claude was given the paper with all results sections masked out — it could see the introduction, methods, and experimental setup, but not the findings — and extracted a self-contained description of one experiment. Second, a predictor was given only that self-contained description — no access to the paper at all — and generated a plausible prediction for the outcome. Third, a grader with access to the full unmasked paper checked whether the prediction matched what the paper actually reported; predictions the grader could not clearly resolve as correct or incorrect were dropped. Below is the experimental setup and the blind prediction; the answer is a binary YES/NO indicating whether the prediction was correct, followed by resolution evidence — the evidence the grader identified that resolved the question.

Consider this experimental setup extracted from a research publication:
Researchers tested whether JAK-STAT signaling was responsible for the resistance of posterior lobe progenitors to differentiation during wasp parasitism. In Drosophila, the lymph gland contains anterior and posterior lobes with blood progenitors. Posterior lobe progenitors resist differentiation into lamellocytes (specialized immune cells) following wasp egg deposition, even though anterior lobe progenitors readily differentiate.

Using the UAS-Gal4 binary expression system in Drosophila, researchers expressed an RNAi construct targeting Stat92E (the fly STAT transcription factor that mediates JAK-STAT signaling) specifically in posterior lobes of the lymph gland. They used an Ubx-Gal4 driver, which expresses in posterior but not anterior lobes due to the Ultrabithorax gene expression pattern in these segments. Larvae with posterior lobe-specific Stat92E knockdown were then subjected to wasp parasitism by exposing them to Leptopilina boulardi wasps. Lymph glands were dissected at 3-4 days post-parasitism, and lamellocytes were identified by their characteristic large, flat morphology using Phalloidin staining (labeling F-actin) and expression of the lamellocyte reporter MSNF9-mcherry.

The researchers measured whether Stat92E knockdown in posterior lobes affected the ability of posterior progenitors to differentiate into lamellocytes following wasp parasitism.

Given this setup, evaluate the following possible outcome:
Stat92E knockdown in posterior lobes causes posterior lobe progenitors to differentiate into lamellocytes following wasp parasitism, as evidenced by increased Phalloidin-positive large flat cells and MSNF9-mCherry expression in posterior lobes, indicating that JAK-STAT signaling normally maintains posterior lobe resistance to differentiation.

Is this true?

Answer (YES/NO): YES